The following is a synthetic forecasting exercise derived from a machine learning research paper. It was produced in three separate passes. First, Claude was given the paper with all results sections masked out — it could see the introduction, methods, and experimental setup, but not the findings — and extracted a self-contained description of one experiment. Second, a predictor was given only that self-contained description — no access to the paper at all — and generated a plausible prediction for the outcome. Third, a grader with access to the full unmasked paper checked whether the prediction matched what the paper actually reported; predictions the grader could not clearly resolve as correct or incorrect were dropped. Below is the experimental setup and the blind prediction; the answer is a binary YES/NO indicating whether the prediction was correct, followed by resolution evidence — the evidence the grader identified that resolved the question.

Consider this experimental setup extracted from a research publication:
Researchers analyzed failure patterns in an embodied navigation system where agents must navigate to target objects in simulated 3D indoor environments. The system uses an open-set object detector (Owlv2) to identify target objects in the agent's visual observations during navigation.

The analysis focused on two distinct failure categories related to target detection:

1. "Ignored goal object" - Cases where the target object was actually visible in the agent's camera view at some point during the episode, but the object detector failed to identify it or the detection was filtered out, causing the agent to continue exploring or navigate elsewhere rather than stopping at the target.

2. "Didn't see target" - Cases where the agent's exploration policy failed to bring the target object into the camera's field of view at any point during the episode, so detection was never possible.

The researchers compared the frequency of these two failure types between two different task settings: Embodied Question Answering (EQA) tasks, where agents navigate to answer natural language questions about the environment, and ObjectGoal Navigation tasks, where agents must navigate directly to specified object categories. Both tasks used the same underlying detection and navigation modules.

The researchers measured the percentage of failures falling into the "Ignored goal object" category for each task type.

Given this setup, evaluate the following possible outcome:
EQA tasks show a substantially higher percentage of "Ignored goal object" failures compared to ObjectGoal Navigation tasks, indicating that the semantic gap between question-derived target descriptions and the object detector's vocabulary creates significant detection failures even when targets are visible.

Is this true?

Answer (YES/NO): NO